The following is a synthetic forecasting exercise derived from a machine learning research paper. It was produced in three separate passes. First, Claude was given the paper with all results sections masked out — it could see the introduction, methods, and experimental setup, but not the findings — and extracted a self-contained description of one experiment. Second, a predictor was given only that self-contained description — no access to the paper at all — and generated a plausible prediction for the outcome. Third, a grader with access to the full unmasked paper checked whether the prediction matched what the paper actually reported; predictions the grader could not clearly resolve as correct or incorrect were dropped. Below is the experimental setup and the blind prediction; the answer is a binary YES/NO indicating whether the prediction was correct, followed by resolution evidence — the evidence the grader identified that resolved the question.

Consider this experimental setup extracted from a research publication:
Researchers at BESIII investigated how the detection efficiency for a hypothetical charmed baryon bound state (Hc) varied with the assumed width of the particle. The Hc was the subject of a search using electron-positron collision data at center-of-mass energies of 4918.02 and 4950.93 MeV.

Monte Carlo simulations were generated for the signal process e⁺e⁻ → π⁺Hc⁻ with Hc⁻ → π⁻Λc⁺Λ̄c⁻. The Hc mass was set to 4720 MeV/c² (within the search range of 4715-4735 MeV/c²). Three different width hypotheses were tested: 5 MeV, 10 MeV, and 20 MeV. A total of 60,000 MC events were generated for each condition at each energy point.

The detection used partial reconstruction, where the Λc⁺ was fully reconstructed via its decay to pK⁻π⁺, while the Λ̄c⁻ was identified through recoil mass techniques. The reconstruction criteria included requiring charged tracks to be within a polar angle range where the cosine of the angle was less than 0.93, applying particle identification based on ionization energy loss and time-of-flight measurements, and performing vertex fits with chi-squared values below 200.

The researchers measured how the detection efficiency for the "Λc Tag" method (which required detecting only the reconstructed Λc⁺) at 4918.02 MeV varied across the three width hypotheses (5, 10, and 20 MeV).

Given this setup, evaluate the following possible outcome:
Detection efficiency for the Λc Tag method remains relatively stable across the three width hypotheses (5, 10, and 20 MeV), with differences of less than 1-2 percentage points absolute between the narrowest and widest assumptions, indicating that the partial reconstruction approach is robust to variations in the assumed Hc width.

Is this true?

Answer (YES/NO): YES